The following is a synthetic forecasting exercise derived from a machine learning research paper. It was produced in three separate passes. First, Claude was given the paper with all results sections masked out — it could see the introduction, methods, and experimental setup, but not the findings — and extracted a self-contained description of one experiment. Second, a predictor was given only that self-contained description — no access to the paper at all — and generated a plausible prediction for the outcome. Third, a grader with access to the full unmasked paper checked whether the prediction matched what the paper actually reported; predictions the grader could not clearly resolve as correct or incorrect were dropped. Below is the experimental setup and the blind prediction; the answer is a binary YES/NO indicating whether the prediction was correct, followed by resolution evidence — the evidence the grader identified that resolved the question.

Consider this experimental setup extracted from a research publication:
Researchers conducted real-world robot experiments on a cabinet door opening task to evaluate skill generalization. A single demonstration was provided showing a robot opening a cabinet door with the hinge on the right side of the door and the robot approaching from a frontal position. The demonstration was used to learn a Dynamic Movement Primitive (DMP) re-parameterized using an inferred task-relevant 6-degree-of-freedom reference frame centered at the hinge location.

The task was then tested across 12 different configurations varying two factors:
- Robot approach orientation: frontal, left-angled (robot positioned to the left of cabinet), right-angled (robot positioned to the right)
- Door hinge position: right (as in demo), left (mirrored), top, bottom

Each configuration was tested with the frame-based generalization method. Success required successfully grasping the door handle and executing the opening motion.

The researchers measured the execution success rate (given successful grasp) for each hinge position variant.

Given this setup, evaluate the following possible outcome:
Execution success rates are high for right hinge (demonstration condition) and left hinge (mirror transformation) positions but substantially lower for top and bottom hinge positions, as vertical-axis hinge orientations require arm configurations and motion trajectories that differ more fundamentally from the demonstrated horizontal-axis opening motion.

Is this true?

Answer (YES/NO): NO